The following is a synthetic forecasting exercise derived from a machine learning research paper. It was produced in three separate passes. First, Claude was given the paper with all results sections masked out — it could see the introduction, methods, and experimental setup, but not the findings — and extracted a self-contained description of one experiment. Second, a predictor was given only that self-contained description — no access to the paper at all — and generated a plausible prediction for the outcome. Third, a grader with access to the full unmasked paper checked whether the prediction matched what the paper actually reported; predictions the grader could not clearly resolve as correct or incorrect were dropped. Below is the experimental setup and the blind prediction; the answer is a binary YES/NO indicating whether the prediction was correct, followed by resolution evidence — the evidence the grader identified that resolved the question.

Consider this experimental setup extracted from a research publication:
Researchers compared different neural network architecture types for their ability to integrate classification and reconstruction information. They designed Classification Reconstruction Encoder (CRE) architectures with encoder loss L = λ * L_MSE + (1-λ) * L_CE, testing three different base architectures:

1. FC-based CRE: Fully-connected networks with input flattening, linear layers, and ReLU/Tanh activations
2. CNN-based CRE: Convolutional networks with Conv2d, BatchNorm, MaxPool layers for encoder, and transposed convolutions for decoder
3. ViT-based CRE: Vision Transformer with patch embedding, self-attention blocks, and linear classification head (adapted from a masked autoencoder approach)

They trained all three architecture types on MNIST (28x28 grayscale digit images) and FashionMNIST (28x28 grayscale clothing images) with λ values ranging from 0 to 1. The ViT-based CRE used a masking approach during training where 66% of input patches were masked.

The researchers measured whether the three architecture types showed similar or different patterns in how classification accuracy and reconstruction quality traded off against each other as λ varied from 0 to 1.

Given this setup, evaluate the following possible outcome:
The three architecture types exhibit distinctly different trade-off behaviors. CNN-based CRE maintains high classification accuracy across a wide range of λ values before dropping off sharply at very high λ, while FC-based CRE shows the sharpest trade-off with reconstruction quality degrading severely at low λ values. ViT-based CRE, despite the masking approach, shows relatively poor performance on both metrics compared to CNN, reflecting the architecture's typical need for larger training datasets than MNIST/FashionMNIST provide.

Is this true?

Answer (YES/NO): NO